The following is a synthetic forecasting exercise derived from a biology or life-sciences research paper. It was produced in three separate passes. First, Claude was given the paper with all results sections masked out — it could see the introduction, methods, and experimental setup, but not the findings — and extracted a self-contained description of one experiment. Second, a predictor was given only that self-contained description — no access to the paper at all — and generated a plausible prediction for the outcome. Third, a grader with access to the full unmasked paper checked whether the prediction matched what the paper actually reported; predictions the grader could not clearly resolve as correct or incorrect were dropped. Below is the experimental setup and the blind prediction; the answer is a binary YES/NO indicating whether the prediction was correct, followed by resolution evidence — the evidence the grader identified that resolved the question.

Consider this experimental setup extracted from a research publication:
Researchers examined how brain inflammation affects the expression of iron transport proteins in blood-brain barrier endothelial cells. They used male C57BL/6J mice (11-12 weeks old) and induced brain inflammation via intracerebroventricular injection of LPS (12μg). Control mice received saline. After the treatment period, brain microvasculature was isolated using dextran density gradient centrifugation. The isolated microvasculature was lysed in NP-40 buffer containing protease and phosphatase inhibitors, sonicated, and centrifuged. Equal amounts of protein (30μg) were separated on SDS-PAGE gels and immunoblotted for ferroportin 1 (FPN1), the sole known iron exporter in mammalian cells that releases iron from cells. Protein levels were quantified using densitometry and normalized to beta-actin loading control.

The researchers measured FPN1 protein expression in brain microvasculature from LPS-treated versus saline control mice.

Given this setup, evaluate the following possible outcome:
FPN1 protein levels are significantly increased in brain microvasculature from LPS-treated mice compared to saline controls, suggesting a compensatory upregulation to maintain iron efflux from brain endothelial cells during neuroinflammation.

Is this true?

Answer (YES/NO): NO